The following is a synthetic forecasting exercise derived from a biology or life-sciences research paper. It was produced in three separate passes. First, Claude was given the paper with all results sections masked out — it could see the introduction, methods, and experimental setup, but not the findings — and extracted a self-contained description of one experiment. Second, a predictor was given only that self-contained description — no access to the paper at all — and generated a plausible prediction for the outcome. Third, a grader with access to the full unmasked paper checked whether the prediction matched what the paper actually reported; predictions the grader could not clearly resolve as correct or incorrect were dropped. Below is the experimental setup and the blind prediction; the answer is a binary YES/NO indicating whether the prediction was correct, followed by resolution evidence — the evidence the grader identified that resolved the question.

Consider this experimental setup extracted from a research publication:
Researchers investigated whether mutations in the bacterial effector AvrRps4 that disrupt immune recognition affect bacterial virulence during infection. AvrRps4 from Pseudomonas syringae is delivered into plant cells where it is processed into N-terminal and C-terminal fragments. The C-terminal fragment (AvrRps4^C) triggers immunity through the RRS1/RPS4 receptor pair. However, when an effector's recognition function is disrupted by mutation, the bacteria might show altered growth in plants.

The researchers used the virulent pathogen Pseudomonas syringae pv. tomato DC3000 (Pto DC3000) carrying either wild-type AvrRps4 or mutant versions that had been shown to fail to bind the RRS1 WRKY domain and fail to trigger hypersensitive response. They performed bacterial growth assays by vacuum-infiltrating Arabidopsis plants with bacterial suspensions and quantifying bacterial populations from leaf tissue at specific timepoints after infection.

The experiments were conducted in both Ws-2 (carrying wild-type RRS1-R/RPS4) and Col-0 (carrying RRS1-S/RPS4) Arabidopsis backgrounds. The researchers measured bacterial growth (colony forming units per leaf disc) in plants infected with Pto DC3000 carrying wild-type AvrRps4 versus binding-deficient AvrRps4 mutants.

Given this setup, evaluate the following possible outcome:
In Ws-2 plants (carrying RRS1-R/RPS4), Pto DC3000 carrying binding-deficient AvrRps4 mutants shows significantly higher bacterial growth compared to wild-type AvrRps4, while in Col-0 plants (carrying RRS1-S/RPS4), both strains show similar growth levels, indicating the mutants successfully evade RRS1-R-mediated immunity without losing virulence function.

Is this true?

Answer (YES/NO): NO